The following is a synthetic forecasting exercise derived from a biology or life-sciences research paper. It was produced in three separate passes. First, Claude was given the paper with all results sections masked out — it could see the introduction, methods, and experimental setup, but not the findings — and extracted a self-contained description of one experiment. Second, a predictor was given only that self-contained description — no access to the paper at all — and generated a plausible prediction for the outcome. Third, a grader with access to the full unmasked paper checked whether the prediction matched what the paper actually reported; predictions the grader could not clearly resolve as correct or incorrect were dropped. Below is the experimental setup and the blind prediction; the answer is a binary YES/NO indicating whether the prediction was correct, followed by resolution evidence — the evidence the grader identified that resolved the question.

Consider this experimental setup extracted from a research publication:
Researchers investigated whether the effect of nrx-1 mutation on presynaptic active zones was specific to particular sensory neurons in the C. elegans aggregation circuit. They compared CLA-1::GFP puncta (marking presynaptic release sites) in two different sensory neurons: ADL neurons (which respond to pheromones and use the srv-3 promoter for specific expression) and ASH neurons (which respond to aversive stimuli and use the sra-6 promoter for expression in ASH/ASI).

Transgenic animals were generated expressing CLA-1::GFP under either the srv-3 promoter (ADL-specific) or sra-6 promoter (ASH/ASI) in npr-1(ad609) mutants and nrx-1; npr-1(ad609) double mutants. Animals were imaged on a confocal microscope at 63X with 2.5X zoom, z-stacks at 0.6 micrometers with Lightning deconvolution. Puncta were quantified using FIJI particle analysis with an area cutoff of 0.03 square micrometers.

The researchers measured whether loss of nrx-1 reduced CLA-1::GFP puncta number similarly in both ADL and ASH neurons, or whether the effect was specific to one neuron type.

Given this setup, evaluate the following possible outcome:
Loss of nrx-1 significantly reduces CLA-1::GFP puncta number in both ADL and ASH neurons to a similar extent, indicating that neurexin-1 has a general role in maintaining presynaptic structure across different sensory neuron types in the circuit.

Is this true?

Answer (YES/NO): NO